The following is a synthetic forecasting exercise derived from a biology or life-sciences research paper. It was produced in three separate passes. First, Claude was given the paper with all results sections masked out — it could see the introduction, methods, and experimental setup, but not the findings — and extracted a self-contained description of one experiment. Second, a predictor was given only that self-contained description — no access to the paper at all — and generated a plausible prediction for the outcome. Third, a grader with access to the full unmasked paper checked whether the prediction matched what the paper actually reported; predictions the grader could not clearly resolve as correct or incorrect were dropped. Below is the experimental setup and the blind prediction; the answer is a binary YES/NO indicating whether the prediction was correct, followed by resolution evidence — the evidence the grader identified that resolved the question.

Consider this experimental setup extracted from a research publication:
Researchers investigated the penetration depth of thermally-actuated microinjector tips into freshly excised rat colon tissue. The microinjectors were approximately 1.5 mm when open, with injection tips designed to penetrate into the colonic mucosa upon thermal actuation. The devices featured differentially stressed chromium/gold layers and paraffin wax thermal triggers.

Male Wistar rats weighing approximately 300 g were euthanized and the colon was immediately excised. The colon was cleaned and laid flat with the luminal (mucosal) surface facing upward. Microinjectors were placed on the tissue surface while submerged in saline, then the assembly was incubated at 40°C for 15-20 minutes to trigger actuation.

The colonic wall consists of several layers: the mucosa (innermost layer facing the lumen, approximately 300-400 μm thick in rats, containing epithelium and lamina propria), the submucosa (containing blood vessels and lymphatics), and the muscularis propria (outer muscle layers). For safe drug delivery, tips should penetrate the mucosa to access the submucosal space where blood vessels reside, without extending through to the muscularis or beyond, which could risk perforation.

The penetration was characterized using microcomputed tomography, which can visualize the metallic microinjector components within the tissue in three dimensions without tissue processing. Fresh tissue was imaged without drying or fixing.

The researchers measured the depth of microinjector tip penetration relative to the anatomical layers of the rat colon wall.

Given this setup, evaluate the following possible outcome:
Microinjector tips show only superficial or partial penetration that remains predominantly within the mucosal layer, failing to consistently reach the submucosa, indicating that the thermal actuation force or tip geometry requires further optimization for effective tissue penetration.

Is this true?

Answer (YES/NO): NO